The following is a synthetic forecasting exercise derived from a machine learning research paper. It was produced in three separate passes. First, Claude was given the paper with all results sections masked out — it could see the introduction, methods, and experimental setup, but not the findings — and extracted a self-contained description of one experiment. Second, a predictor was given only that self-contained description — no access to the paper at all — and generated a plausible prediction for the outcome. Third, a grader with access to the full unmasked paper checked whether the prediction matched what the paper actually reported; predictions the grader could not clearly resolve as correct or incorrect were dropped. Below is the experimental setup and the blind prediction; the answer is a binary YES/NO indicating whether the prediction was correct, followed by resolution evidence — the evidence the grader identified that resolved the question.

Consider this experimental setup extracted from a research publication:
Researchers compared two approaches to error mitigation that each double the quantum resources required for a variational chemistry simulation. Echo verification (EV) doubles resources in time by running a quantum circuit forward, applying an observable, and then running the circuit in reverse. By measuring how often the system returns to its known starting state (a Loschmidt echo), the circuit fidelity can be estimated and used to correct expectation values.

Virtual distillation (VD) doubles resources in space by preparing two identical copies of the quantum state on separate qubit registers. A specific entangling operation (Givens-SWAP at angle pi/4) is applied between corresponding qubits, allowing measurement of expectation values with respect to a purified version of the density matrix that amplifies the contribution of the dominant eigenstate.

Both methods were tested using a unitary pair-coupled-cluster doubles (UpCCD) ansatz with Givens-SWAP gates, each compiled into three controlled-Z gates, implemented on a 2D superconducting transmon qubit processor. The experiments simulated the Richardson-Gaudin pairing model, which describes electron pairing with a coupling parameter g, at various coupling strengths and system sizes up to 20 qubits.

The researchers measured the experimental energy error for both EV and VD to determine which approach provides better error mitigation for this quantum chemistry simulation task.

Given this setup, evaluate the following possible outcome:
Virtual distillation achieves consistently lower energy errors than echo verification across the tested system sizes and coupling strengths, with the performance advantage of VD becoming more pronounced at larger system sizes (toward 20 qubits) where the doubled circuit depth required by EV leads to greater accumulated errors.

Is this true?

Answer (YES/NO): NO